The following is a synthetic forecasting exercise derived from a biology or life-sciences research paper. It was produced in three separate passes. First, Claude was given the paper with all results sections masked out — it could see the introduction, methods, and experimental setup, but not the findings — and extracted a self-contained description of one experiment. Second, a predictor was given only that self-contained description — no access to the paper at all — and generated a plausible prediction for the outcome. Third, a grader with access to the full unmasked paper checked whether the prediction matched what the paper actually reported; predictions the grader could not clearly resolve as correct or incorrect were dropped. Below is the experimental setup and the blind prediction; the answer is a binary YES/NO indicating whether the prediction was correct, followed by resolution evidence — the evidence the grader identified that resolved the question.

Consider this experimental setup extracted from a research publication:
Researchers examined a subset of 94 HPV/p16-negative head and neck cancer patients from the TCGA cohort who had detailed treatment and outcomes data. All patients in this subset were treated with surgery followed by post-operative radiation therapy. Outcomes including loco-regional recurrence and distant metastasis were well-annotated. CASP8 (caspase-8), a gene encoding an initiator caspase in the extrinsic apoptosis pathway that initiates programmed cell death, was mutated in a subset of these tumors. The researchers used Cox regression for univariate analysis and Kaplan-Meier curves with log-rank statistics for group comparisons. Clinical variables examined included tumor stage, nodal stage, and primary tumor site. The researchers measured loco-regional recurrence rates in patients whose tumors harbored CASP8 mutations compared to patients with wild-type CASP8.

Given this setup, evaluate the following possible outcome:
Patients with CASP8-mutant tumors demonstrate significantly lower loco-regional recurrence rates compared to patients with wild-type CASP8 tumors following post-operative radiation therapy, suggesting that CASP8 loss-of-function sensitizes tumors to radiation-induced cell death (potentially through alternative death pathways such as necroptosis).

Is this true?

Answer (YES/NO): NO